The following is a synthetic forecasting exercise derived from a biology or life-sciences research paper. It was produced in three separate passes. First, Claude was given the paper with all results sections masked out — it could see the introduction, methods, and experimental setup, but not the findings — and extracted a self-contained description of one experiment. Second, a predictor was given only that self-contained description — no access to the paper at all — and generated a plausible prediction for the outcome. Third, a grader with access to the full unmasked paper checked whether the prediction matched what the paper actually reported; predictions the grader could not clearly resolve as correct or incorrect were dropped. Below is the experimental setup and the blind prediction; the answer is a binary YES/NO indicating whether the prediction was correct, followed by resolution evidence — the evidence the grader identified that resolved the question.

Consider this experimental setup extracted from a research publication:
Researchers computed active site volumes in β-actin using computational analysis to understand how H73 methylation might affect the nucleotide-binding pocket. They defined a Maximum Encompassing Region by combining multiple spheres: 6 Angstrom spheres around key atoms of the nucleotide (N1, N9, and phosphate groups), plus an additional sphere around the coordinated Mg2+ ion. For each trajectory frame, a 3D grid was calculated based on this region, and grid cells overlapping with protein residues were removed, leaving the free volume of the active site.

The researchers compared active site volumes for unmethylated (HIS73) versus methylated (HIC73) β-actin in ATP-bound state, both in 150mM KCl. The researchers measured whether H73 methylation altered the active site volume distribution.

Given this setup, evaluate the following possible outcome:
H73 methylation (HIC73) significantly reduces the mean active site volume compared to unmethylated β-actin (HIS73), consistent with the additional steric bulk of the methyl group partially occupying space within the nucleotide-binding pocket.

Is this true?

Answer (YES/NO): NO